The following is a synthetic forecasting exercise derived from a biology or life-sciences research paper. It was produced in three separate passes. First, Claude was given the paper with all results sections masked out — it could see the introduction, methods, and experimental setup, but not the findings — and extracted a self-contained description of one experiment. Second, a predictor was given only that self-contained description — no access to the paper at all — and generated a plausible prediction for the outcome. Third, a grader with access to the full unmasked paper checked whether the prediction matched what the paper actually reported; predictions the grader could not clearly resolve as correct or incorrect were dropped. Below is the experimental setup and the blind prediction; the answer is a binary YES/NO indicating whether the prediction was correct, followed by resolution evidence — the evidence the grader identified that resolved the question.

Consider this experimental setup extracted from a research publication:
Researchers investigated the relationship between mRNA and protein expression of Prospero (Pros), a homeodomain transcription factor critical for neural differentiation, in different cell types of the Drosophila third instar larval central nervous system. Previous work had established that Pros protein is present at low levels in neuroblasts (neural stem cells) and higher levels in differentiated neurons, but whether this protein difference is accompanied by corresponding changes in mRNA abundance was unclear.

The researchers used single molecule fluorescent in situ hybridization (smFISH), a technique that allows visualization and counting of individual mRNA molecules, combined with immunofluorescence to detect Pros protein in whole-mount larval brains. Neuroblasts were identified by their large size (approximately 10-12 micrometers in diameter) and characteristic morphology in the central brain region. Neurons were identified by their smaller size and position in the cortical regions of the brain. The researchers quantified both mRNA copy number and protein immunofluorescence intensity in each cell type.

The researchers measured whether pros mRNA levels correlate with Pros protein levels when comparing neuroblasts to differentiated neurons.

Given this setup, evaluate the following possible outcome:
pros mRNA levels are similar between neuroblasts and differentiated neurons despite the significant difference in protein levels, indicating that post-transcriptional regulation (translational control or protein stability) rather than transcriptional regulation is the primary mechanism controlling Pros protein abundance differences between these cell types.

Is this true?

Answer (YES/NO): NO